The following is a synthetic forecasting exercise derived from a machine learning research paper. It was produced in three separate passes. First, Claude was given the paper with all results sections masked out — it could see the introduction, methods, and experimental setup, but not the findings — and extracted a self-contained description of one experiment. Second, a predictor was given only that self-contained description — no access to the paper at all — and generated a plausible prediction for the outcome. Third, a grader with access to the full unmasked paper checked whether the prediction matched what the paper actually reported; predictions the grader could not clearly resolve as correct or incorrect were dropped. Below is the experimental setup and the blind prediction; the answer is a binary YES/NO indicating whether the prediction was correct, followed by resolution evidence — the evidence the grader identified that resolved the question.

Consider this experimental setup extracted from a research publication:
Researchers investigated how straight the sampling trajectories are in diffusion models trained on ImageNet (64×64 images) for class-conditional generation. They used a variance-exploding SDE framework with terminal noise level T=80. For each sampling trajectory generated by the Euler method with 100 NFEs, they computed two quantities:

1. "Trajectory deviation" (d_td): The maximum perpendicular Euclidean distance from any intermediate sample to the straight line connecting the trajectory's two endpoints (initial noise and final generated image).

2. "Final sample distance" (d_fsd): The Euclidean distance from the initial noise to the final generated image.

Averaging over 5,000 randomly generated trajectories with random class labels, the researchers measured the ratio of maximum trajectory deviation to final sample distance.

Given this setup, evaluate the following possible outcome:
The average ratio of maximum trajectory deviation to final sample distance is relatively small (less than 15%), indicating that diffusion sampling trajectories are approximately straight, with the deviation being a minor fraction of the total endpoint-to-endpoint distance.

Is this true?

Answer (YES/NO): YES